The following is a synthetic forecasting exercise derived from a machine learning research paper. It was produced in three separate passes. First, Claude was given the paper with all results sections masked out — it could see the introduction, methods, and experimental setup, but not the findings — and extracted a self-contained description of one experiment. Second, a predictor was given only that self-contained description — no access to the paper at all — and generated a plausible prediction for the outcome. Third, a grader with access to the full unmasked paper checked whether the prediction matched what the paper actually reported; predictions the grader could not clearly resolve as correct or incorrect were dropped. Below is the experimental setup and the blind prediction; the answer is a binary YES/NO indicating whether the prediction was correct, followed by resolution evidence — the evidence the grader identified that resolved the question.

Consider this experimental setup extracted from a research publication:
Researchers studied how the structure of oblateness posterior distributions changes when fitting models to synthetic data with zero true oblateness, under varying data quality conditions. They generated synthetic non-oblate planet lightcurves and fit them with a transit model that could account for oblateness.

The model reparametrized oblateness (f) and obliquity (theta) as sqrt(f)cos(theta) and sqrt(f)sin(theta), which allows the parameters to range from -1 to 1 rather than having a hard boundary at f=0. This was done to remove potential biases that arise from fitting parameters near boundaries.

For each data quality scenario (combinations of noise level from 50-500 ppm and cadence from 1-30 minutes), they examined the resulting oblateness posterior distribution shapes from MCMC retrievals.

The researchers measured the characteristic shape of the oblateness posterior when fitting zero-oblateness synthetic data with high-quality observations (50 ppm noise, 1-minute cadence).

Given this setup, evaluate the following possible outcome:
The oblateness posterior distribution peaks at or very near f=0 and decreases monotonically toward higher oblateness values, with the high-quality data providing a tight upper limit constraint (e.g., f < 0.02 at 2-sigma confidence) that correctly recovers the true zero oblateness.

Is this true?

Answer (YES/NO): NO